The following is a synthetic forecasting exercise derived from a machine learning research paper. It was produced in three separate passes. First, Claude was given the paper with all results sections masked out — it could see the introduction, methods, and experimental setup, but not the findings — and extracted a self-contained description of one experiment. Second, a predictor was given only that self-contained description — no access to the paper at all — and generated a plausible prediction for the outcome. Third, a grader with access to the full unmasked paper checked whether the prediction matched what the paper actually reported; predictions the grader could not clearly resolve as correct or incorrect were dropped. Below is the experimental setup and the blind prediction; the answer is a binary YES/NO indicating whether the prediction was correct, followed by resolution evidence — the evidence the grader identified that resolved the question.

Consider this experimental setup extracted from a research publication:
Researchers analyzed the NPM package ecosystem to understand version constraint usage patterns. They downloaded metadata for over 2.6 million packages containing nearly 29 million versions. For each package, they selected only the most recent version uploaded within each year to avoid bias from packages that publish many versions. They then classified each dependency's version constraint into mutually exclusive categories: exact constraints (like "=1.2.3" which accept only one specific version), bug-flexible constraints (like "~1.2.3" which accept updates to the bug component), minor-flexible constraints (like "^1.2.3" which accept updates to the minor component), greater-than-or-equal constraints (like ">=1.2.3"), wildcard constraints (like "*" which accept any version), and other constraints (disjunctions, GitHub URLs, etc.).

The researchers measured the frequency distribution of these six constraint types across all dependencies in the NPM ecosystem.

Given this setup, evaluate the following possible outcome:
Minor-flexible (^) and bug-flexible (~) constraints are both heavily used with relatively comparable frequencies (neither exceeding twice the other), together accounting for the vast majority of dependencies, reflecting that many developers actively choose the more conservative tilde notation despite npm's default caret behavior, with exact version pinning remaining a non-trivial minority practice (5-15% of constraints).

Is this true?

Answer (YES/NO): NO